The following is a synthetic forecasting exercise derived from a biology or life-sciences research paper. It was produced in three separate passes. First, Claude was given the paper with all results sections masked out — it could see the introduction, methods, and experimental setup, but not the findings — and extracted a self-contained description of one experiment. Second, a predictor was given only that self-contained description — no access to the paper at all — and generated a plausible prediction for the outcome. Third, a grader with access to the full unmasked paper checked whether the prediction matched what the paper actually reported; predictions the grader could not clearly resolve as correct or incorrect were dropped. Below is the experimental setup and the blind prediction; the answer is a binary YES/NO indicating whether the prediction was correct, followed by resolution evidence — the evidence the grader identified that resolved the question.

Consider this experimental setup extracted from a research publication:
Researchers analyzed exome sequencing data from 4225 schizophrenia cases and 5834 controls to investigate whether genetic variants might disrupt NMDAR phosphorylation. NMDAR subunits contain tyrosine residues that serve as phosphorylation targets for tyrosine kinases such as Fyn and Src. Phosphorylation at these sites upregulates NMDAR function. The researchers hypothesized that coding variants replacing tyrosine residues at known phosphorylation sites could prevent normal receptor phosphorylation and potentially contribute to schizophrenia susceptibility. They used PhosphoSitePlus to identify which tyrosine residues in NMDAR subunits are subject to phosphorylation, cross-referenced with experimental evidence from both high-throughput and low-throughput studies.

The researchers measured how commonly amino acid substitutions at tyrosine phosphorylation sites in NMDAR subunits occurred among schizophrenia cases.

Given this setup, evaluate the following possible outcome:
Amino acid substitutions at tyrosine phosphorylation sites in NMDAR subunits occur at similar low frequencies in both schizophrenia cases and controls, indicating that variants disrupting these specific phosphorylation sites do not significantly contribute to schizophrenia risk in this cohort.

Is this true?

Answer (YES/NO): NO